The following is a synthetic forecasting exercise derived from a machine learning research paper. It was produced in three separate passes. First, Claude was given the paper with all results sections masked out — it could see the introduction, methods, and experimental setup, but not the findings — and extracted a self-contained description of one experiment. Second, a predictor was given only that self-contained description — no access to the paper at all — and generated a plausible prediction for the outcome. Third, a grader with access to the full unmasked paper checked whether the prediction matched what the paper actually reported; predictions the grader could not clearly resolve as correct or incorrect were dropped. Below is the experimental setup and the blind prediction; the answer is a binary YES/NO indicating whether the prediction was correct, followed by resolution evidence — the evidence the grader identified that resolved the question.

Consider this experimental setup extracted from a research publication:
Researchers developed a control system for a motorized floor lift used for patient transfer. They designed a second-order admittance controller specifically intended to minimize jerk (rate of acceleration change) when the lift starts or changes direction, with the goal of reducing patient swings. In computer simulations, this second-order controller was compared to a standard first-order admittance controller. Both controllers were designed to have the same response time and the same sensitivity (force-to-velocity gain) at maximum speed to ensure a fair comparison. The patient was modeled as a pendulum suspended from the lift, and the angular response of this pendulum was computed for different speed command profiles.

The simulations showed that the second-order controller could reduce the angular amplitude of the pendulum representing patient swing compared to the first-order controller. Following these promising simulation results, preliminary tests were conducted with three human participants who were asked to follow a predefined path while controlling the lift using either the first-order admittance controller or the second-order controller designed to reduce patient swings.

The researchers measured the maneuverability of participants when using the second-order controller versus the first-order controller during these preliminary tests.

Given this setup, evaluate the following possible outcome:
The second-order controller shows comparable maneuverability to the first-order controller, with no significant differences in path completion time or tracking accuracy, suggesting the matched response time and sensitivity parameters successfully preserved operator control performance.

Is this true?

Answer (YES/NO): NO